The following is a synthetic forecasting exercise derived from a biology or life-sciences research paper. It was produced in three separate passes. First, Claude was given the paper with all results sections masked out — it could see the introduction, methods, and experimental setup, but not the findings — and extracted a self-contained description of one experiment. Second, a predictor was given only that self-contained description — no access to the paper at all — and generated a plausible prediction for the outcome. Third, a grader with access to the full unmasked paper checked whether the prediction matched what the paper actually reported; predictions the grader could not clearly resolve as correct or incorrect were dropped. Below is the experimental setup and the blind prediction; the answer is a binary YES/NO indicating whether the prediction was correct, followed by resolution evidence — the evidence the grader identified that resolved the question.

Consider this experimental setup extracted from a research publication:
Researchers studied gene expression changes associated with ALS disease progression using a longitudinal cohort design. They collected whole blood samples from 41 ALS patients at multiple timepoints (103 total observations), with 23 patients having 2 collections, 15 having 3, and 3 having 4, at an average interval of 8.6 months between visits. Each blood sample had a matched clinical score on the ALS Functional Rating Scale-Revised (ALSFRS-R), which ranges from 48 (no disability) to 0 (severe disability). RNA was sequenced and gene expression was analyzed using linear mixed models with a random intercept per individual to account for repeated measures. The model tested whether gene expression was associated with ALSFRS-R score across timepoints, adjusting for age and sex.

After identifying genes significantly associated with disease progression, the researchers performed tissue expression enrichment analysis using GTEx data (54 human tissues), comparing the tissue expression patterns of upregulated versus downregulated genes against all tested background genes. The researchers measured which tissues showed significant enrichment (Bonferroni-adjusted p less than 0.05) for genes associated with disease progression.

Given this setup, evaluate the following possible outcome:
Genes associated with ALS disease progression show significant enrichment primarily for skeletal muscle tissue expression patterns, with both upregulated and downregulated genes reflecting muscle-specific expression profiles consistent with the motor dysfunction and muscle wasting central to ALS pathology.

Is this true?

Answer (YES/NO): NO